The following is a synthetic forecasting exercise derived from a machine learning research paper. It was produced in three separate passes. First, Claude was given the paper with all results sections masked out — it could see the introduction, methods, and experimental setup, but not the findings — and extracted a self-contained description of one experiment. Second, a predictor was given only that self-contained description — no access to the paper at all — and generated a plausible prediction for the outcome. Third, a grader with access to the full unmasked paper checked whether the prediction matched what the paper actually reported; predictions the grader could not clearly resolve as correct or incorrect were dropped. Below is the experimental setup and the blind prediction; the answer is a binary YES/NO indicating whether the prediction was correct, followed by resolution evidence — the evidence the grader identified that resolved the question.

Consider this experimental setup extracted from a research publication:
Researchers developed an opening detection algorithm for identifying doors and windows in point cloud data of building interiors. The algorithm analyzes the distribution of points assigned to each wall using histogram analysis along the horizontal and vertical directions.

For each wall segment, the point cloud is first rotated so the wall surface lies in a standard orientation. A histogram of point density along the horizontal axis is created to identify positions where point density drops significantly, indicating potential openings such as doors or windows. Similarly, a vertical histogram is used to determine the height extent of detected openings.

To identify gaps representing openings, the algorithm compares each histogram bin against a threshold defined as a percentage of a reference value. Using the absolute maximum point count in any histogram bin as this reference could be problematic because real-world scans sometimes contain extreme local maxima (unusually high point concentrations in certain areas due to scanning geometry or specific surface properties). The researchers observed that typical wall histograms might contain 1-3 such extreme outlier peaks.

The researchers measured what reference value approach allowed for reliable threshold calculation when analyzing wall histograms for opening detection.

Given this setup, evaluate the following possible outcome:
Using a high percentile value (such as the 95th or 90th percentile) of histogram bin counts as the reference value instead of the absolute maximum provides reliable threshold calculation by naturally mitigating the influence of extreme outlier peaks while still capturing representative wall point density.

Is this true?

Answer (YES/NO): NO